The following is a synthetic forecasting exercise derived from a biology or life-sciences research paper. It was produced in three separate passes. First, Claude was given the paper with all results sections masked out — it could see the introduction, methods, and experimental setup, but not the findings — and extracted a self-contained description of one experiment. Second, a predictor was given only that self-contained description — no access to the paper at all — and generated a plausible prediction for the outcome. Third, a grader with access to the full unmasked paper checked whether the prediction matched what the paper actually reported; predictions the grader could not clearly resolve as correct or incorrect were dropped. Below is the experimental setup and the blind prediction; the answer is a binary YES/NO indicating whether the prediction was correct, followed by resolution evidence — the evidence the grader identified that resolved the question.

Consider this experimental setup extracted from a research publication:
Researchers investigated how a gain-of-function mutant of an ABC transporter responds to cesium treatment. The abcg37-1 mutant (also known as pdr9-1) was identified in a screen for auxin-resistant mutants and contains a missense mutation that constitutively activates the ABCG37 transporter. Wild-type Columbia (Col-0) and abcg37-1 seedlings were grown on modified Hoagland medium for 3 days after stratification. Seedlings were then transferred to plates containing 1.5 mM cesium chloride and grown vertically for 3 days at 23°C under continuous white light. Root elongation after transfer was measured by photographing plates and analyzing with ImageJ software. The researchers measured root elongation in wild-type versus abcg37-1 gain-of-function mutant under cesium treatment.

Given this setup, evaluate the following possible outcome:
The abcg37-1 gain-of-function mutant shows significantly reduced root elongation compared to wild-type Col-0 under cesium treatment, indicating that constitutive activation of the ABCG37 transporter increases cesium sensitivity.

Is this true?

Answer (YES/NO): YES